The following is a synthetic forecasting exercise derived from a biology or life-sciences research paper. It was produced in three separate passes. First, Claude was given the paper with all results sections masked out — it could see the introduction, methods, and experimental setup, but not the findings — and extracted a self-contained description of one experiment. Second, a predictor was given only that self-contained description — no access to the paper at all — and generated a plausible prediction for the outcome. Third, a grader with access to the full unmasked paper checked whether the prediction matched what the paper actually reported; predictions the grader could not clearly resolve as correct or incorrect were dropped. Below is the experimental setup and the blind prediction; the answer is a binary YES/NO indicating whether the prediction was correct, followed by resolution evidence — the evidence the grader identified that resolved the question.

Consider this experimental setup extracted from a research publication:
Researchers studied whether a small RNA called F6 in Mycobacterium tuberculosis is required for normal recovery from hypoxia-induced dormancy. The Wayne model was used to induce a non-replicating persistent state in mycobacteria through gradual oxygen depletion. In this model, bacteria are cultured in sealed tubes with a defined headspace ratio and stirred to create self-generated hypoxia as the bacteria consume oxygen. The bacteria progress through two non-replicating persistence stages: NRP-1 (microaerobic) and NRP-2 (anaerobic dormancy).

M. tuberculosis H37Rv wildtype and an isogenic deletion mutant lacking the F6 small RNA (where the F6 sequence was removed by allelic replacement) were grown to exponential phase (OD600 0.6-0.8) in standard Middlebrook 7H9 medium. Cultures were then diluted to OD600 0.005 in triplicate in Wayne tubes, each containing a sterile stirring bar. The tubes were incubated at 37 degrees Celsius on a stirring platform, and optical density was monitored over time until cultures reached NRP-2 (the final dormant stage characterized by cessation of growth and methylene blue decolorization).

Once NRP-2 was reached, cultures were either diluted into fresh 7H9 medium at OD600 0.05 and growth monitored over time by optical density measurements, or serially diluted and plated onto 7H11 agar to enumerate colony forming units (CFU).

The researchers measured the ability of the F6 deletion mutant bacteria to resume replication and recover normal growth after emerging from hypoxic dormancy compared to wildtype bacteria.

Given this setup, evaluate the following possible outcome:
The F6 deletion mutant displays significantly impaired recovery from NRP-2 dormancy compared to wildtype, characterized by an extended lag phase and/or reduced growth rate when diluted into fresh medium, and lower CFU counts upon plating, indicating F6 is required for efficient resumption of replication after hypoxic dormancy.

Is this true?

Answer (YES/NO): NO